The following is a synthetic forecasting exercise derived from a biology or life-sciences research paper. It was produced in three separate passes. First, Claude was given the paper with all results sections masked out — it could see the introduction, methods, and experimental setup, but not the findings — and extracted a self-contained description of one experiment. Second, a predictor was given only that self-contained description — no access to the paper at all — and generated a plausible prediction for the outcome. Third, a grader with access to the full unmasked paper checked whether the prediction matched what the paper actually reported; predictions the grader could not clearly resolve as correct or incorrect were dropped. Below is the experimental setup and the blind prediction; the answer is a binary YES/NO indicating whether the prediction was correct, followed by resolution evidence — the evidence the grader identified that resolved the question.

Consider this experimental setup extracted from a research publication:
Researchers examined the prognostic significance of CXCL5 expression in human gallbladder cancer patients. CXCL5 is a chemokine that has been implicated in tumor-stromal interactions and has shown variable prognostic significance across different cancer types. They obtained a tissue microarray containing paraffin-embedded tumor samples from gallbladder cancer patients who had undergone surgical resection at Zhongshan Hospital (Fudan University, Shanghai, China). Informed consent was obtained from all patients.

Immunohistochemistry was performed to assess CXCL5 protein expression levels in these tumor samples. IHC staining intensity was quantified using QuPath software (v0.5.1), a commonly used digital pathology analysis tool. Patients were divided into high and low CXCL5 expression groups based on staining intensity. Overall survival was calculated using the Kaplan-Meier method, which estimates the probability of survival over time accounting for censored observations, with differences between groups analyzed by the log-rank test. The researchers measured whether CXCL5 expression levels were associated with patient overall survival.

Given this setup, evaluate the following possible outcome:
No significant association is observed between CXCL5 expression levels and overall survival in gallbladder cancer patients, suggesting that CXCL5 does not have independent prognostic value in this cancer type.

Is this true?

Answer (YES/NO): NO